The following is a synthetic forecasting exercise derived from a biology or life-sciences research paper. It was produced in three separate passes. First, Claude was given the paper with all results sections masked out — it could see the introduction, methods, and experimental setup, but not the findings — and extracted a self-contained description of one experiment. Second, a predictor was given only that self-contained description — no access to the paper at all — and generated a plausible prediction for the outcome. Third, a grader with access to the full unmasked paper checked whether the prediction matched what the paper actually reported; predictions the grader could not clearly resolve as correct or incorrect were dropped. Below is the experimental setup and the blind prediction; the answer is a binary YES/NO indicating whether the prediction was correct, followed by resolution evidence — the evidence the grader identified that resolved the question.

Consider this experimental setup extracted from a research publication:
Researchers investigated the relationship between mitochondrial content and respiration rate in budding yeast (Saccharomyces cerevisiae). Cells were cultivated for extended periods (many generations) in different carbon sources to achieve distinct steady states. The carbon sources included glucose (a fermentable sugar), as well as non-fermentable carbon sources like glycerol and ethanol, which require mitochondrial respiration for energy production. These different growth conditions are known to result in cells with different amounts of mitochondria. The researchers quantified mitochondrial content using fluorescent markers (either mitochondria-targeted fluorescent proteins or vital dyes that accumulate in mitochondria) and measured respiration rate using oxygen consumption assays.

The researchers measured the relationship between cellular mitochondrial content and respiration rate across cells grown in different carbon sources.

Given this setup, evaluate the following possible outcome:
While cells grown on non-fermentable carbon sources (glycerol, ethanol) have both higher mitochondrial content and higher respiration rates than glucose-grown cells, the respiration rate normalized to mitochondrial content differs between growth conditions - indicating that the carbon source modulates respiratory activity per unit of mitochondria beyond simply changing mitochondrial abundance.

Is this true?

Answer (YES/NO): NO